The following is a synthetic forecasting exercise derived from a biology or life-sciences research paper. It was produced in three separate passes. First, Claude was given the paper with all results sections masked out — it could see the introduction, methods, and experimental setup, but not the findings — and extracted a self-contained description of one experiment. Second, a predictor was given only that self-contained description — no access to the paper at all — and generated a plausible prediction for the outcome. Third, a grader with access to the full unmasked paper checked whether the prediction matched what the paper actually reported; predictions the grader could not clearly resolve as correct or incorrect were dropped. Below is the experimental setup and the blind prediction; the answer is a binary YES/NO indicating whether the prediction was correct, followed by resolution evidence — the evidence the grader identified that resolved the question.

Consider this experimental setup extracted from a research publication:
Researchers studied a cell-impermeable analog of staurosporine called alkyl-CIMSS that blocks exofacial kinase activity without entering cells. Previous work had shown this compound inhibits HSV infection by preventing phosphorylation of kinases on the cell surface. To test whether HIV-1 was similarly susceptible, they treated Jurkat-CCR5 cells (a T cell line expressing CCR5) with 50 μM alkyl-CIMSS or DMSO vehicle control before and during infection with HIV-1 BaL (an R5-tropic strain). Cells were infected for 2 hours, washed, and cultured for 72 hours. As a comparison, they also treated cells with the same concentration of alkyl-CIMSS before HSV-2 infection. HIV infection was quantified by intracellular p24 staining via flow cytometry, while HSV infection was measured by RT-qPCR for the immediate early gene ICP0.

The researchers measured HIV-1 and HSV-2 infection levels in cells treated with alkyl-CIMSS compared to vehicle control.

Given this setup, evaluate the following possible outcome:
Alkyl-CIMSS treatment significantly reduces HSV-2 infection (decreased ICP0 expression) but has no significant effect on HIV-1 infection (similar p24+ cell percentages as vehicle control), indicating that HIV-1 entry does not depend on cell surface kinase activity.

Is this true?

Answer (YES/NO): NO